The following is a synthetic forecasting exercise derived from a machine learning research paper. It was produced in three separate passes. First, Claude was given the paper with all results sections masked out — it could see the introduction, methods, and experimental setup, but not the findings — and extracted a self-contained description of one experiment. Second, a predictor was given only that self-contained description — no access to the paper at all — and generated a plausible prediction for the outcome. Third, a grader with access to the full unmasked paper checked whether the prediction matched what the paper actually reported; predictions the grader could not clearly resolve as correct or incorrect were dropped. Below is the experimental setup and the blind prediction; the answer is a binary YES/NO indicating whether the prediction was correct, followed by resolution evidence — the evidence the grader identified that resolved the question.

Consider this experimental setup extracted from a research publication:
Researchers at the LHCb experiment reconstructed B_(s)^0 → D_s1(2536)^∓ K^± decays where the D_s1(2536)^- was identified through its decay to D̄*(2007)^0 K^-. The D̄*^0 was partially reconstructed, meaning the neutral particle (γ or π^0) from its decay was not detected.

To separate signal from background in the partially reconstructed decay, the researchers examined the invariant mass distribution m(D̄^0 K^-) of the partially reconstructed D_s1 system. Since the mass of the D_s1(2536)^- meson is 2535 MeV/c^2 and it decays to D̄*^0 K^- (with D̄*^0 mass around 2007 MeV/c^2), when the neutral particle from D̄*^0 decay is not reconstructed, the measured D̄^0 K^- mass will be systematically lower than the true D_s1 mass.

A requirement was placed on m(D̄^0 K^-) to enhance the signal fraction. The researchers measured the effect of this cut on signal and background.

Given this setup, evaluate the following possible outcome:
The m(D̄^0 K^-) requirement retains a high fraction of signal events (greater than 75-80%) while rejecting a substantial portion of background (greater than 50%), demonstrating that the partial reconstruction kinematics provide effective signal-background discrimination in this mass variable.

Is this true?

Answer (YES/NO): YES